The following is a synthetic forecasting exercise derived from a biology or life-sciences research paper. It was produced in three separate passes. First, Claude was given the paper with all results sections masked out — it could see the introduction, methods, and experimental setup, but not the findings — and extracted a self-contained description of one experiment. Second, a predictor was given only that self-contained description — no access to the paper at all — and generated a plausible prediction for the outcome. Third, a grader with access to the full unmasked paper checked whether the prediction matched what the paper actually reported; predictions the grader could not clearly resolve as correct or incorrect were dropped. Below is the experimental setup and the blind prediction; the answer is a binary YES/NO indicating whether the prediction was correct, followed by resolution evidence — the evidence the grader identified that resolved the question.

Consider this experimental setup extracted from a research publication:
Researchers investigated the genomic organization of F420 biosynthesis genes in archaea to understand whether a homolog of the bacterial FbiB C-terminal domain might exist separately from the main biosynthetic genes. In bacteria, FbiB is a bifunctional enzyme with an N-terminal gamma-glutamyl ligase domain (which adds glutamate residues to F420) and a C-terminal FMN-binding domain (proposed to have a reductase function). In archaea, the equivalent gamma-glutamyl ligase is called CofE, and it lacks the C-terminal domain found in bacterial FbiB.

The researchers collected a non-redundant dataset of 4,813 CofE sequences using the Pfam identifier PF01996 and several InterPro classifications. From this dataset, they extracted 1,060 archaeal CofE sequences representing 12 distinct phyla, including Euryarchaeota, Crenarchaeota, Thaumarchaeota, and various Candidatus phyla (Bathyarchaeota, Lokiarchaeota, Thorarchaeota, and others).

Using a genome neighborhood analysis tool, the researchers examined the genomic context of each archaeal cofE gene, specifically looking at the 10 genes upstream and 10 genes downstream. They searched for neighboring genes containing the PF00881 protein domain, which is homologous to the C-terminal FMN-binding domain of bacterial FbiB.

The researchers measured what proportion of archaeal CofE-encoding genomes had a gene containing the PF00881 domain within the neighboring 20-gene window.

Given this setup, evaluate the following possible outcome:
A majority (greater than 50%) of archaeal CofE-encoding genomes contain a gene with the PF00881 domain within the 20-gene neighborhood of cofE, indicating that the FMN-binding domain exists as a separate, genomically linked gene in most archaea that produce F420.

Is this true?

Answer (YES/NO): NO